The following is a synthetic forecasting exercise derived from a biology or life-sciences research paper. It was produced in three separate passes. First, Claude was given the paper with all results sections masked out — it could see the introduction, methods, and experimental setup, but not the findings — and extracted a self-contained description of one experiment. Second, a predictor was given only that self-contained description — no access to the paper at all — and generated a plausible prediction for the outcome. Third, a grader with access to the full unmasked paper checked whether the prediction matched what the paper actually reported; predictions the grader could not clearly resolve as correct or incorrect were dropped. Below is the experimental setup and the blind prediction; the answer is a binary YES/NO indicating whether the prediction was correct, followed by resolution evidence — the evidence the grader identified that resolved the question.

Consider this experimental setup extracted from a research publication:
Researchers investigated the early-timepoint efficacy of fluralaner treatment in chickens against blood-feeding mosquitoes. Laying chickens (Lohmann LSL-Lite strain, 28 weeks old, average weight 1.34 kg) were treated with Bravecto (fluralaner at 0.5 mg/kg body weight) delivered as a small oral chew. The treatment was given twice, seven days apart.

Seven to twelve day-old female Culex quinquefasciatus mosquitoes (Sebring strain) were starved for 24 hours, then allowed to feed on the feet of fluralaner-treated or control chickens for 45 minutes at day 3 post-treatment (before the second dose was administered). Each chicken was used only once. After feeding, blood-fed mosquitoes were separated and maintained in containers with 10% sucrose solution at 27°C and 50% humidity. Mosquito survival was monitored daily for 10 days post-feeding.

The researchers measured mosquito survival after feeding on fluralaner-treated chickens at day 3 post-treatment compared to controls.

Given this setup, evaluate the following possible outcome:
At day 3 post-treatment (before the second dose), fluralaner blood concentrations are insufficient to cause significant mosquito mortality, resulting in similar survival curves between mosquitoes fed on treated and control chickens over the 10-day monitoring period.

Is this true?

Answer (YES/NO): NO